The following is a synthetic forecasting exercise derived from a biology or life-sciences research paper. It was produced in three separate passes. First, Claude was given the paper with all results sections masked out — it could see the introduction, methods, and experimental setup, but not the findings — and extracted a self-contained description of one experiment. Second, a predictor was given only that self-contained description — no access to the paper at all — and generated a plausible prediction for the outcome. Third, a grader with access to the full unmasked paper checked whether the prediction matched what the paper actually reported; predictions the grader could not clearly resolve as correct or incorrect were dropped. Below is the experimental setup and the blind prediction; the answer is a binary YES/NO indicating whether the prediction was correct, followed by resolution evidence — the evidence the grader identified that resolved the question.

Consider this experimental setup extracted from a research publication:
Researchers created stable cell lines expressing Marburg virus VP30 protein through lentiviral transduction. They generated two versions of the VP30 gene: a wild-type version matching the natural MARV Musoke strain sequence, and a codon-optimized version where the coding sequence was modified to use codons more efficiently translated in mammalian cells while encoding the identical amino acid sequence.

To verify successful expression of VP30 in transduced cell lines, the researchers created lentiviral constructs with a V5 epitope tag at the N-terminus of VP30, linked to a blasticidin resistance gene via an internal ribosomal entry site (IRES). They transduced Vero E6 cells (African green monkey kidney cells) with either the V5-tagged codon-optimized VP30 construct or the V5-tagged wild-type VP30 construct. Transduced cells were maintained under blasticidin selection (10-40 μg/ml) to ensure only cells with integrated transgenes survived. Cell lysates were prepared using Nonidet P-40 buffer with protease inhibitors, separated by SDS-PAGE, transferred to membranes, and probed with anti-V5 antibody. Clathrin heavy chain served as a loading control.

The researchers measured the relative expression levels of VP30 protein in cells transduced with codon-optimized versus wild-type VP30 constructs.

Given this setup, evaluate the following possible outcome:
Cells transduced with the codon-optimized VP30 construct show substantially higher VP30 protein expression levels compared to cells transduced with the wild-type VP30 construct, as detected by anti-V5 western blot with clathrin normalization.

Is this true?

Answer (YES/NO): YES